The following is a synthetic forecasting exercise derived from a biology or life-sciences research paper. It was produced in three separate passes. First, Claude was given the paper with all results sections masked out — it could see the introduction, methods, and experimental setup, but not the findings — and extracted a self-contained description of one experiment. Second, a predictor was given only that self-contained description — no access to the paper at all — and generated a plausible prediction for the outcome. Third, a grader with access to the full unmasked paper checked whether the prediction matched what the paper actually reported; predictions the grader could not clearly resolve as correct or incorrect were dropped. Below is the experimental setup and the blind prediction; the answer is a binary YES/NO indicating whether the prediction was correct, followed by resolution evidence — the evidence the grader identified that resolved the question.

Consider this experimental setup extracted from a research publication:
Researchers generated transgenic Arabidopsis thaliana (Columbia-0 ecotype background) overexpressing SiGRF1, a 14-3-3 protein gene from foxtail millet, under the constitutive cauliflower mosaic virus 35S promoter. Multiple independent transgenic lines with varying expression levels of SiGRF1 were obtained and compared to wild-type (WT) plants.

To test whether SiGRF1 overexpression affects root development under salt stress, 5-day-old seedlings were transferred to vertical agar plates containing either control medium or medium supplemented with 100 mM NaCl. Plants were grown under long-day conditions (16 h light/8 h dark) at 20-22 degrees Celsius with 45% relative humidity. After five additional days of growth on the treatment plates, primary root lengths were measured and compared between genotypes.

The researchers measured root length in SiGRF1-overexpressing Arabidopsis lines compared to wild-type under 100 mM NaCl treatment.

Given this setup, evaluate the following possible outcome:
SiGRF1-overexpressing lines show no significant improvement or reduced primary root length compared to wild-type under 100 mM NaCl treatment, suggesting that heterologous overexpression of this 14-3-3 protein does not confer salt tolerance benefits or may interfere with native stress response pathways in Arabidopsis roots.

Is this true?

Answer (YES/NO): YES